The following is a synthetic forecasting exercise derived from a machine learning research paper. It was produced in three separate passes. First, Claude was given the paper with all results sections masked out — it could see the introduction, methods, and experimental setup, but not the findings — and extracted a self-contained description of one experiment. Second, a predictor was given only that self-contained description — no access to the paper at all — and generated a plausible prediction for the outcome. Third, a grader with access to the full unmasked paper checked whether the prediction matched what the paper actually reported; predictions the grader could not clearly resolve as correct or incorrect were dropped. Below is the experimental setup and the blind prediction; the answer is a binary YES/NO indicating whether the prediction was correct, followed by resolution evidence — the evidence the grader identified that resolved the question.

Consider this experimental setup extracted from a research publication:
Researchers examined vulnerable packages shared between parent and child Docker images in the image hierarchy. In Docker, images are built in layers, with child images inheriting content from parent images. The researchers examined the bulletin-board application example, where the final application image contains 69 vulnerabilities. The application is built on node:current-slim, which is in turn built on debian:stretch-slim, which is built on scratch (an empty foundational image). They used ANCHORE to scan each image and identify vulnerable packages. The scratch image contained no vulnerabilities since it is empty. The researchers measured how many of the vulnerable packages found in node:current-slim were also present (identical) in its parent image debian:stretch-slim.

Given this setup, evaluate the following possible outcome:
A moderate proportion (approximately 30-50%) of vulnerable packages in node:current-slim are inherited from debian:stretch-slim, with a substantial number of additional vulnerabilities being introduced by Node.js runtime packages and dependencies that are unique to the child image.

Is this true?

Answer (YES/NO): NO